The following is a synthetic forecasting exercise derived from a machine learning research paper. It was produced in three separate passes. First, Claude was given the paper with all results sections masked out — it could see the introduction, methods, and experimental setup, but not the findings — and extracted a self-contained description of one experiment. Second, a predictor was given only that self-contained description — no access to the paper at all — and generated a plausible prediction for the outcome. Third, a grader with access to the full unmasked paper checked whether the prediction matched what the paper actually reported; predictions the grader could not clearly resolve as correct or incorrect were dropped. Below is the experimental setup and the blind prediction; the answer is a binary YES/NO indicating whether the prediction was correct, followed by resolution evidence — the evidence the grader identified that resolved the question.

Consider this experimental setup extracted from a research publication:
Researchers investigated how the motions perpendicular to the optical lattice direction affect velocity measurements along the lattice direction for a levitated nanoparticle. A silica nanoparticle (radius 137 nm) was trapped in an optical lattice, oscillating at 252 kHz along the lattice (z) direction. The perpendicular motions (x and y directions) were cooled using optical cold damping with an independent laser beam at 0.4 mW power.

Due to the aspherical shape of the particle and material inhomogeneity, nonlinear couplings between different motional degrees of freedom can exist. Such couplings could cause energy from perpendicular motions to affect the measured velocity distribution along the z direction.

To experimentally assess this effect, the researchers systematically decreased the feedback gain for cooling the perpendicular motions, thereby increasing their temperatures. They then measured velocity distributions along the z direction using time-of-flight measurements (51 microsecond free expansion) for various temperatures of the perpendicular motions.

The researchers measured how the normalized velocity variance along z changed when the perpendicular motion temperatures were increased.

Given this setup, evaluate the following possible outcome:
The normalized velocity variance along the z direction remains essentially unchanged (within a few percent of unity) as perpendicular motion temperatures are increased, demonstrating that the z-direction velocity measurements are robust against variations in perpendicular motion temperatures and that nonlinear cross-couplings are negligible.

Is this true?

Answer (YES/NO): YES